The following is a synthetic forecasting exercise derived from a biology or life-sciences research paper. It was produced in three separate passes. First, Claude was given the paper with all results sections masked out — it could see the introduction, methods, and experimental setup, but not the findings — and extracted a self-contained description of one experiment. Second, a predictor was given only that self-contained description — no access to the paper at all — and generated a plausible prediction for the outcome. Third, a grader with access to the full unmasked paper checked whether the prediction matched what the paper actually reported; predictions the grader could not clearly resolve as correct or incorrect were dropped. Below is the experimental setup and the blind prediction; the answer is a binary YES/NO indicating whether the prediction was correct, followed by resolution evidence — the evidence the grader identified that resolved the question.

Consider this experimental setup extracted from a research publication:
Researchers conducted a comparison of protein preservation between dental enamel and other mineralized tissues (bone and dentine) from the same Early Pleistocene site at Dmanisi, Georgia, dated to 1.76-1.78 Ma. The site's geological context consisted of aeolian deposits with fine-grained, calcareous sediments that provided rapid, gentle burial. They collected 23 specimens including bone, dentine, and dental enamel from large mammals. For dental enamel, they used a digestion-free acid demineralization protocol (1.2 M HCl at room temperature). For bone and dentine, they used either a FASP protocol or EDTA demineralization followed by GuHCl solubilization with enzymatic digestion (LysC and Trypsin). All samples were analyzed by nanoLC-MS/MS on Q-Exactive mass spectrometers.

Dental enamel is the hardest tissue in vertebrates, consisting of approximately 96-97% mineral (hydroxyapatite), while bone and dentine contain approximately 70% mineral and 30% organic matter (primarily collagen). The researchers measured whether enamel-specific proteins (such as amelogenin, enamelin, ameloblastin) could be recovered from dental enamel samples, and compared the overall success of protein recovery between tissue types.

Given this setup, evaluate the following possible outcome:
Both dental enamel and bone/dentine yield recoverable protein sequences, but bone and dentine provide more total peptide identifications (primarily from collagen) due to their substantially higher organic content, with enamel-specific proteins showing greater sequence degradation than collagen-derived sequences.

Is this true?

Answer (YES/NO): NO